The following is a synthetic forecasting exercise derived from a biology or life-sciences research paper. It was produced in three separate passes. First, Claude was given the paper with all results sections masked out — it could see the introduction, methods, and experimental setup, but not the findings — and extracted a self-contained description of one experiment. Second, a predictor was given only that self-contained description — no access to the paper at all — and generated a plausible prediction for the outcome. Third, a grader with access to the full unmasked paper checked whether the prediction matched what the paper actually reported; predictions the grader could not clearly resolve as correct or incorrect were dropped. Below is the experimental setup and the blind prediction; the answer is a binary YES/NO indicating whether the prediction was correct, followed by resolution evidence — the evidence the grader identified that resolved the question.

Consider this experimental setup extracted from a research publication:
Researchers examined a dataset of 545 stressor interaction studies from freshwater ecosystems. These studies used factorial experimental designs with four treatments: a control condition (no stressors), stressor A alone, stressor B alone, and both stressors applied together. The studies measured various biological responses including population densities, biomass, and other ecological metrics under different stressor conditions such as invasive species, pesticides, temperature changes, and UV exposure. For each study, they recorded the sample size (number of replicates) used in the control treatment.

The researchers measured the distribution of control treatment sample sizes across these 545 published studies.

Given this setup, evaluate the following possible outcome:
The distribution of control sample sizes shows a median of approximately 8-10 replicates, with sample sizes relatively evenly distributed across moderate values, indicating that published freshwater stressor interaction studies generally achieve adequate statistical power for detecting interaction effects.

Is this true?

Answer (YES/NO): NO